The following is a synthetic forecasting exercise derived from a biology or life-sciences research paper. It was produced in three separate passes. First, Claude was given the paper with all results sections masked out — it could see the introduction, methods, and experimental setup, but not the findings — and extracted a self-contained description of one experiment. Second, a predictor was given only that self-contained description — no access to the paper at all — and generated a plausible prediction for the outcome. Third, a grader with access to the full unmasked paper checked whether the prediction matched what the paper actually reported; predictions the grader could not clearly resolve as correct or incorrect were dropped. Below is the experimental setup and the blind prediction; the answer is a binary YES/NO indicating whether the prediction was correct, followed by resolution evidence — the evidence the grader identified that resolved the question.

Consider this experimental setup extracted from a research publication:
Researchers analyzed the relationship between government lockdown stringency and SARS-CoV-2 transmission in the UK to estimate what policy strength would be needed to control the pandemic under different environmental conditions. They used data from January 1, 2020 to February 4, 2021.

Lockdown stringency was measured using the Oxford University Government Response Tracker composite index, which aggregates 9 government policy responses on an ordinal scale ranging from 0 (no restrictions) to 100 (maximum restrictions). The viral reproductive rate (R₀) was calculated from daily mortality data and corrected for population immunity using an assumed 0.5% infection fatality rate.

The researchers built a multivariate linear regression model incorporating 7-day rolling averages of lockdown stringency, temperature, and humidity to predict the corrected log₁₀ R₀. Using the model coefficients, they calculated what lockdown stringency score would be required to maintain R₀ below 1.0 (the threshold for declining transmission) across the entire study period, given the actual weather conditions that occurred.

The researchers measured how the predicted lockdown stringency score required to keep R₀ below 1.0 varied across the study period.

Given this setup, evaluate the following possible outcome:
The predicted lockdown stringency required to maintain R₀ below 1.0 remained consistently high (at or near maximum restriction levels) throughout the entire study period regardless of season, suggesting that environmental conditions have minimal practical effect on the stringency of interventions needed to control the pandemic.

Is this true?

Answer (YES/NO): NO